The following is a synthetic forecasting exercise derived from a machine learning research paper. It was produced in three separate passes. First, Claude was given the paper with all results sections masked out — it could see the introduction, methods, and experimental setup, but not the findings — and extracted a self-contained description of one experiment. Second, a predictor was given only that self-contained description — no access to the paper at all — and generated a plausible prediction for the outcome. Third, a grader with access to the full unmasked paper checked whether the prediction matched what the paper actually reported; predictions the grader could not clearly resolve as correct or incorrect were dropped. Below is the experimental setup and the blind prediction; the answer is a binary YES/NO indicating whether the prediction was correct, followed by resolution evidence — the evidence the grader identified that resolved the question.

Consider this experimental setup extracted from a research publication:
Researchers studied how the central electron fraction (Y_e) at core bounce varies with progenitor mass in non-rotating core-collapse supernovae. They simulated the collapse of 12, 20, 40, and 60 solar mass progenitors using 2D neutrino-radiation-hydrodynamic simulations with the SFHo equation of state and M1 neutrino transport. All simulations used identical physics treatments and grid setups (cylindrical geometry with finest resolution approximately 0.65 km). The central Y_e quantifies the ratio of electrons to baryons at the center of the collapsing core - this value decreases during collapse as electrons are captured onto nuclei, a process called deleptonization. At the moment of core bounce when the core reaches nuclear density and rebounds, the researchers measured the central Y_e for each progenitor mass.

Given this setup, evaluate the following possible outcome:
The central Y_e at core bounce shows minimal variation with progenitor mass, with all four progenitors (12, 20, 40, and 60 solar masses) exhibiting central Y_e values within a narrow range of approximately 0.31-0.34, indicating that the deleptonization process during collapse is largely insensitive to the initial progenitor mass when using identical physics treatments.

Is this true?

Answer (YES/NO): NO